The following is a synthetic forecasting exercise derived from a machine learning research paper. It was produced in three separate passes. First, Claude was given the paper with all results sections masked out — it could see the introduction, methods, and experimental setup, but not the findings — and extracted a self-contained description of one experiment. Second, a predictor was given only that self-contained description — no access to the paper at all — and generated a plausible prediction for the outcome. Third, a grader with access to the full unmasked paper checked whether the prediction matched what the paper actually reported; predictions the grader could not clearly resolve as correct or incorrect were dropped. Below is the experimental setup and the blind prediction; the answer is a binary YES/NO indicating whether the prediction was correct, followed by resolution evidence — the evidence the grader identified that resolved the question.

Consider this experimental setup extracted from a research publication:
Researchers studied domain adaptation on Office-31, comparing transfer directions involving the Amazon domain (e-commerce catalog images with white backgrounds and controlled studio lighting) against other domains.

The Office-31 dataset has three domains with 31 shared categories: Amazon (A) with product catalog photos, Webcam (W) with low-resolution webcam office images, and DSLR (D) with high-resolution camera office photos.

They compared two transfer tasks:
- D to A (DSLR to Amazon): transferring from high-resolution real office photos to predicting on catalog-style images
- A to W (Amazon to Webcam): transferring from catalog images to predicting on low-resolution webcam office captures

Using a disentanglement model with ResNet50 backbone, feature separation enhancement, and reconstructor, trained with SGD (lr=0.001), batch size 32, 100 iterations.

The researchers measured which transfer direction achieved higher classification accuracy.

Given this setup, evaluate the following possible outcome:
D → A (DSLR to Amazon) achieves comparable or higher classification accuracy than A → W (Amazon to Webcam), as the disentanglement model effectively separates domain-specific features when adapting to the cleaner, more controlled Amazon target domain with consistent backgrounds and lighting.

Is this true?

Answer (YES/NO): NO